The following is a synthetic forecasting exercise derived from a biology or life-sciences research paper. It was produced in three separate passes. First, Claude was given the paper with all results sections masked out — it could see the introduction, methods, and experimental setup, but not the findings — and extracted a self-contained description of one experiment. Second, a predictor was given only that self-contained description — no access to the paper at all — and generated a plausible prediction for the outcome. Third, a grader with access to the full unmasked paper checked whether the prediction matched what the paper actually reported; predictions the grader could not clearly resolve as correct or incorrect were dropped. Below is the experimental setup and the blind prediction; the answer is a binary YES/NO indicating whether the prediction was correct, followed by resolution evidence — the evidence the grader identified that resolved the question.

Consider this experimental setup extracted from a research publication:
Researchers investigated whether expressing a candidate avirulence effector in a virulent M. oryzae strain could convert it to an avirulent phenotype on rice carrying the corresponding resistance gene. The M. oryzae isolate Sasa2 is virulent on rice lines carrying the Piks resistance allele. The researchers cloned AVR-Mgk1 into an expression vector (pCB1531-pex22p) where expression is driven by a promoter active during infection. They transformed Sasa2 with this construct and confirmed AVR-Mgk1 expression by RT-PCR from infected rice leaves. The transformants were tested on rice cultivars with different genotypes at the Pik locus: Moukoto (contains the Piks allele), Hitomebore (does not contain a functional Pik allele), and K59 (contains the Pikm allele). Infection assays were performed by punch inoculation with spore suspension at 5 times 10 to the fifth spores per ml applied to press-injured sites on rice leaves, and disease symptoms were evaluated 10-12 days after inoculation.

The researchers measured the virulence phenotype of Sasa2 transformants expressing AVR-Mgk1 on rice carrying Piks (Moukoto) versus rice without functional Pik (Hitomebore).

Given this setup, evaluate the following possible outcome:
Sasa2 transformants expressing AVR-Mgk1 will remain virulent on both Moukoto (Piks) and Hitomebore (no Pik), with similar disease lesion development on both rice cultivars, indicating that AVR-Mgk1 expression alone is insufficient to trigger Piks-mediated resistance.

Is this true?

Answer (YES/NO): NO